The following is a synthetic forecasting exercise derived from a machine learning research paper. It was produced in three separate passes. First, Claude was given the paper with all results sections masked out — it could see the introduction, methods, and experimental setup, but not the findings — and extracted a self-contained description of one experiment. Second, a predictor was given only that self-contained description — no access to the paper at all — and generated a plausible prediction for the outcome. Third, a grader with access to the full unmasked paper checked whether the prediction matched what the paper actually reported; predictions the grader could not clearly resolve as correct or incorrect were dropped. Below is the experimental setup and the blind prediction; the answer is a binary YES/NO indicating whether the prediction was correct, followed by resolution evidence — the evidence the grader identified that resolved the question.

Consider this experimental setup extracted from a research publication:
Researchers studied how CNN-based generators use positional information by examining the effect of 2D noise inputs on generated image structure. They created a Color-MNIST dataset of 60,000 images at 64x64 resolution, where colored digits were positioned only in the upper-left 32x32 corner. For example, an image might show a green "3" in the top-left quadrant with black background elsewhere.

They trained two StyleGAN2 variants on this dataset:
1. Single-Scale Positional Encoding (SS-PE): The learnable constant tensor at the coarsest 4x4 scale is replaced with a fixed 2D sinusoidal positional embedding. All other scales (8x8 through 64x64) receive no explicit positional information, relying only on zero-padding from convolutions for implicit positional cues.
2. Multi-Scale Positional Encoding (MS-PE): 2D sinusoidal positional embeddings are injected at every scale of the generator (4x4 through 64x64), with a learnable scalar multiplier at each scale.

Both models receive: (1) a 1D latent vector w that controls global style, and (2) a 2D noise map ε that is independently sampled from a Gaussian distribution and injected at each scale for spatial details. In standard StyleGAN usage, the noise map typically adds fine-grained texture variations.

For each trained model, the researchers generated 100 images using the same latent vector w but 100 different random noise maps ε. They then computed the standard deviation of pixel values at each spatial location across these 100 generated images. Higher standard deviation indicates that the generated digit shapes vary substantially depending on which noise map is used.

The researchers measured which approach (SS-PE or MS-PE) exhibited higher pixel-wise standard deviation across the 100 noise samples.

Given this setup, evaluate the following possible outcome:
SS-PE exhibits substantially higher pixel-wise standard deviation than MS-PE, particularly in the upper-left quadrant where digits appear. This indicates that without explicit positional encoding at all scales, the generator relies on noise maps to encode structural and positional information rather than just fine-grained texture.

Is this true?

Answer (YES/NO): YES